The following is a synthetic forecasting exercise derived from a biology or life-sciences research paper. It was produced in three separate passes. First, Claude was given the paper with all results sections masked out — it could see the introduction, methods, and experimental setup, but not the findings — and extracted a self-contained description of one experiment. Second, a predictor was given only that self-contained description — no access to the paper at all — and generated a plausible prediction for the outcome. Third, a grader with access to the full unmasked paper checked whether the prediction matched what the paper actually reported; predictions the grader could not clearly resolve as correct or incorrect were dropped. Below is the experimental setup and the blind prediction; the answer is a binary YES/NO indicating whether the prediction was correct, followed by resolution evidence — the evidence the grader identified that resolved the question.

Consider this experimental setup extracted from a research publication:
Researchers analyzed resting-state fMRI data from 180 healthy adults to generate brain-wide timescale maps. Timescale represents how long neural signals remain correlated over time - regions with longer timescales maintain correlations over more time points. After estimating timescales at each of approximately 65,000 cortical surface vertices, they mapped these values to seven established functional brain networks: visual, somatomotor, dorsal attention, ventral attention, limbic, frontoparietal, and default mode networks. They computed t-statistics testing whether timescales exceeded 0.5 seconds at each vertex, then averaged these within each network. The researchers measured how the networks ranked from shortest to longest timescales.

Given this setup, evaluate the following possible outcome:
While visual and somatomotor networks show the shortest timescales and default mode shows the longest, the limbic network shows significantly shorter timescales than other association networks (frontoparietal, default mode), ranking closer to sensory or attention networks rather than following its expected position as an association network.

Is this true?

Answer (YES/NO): NO